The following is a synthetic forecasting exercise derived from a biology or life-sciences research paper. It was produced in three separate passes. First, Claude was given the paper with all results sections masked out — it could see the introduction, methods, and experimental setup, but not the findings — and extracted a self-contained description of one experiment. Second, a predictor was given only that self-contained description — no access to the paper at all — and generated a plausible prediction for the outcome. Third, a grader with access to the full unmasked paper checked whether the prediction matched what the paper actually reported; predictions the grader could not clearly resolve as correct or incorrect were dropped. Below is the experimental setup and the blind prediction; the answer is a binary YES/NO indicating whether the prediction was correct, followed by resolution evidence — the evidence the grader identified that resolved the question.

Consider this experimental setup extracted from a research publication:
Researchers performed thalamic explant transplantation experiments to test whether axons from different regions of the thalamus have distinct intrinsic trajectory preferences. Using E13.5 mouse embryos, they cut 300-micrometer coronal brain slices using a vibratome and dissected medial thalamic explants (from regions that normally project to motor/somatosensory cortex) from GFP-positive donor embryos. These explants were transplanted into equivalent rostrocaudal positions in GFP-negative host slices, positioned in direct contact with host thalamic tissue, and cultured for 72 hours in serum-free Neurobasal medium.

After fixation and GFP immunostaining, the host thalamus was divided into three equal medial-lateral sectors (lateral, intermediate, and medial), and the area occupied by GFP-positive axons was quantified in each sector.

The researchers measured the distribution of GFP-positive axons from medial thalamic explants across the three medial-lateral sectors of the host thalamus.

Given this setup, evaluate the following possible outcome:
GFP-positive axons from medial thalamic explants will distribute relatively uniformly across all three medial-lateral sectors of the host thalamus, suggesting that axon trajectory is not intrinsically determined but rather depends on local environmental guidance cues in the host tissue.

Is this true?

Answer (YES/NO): NO